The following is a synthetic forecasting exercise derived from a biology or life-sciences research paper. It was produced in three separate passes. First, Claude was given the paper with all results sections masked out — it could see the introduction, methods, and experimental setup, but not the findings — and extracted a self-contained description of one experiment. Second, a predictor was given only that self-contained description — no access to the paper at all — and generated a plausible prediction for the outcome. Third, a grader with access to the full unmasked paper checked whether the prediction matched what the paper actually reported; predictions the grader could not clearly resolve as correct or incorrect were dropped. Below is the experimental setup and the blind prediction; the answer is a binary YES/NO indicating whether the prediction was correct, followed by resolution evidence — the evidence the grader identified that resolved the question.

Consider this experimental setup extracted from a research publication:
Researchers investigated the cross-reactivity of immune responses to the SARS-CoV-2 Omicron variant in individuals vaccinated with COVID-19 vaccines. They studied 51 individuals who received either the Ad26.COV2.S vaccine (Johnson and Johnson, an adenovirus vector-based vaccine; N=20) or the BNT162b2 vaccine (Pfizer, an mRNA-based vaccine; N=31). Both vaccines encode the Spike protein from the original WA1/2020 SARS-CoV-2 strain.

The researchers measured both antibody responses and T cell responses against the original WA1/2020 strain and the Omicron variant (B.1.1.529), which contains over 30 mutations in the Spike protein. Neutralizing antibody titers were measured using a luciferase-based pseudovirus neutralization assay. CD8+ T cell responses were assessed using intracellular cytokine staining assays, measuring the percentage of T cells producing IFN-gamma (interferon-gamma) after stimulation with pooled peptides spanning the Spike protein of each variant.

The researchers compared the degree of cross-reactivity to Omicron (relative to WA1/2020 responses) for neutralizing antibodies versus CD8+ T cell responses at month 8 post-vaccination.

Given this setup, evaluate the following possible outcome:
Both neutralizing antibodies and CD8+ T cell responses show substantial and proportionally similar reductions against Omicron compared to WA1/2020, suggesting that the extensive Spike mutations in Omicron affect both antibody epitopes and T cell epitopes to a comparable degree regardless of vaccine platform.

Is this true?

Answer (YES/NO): NO